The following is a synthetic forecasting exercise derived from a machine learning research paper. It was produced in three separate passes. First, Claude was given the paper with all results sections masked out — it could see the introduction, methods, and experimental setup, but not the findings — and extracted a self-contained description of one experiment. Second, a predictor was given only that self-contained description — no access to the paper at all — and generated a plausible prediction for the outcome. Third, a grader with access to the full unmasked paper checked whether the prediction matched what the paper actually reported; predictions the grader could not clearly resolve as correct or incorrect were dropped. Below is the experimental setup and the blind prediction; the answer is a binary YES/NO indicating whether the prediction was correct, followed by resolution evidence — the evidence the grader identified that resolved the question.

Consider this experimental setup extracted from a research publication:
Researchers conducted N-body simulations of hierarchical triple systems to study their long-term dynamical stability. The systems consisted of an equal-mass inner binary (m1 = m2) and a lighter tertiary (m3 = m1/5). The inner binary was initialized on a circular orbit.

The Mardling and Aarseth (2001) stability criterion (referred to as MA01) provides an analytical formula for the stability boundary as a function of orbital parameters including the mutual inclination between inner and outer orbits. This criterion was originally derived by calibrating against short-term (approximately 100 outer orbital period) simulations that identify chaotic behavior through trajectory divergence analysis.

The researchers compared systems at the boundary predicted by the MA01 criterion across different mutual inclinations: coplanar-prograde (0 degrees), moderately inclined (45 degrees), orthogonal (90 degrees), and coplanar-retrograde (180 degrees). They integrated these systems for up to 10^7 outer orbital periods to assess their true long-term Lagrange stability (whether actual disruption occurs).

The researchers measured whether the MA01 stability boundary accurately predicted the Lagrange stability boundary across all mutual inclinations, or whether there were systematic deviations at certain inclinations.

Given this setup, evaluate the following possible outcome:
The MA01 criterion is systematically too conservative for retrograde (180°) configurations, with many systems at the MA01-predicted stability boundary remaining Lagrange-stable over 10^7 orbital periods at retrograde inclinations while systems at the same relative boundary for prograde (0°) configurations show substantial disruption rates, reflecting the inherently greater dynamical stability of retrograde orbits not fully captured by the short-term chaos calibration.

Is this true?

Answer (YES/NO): YES